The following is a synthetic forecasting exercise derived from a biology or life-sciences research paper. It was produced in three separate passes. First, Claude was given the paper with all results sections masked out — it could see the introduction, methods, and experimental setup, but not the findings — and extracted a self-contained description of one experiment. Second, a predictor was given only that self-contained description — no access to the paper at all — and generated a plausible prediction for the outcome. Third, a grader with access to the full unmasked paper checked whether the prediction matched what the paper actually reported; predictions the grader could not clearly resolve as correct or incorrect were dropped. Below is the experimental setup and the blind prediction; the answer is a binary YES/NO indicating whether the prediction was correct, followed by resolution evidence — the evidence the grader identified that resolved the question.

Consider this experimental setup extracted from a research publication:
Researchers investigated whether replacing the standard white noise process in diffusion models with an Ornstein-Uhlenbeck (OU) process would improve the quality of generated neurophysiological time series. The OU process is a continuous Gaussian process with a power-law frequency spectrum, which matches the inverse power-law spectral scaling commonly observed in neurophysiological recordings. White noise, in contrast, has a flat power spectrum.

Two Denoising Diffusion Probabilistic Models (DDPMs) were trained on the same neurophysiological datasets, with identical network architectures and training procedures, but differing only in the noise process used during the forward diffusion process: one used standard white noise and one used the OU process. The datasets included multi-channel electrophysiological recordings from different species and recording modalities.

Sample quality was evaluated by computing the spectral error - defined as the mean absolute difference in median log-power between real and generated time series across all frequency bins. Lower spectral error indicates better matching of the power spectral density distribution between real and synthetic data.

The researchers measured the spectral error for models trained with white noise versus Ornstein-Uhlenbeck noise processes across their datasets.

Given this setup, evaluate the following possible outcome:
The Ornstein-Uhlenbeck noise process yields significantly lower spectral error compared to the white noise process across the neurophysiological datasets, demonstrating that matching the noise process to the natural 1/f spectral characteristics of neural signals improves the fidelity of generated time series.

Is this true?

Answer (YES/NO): NO